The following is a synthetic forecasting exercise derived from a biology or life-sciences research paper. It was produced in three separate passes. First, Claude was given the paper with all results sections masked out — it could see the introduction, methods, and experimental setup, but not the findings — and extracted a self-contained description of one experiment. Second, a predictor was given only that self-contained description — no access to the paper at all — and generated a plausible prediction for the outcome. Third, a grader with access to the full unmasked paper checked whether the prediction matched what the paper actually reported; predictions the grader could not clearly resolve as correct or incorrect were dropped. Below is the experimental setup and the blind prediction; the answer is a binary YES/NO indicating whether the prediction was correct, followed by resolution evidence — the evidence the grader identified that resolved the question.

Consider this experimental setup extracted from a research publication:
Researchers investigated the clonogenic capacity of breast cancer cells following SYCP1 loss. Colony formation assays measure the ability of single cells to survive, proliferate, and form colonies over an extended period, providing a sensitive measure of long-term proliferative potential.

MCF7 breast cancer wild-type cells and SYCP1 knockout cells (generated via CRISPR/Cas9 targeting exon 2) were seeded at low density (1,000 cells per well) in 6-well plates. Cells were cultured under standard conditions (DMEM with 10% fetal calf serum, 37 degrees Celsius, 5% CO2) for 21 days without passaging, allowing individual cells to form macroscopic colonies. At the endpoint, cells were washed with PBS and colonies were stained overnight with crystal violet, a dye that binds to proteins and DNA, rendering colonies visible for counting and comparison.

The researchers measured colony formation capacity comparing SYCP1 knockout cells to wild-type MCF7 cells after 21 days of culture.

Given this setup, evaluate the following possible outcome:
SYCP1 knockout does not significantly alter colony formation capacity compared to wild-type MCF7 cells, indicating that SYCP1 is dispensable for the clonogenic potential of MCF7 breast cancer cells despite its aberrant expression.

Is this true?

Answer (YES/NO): NO